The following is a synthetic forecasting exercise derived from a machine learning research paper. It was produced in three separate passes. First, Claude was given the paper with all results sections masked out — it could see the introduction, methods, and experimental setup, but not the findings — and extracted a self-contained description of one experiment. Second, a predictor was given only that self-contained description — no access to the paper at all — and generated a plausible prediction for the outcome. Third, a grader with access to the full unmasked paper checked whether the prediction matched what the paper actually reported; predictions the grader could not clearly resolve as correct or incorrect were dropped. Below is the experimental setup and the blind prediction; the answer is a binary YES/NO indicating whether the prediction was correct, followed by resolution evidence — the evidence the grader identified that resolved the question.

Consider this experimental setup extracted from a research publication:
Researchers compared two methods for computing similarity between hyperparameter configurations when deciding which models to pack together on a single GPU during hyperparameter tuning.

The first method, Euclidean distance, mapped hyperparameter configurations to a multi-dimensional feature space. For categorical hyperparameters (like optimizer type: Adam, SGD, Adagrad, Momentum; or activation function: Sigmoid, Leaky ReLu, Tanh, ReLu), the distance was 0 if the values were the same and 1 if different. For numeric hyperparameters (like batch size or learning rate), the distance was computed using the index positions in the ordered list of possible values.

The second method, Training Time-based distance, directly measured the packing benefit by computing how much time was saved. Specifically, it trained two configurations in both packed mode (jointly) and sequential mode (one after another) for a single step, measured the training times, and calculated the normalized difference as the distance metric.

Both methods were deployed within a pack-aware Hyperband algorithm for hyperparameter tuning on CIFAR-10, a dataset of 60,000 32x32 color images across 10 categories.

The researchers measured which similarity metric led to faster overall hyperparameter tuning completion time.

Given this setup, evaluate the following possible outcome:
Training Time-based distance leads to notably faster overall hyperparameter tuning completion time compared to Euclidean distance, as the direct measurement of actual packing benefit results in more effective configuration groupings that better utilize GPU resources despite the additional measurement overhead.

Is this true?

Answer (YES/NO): NO